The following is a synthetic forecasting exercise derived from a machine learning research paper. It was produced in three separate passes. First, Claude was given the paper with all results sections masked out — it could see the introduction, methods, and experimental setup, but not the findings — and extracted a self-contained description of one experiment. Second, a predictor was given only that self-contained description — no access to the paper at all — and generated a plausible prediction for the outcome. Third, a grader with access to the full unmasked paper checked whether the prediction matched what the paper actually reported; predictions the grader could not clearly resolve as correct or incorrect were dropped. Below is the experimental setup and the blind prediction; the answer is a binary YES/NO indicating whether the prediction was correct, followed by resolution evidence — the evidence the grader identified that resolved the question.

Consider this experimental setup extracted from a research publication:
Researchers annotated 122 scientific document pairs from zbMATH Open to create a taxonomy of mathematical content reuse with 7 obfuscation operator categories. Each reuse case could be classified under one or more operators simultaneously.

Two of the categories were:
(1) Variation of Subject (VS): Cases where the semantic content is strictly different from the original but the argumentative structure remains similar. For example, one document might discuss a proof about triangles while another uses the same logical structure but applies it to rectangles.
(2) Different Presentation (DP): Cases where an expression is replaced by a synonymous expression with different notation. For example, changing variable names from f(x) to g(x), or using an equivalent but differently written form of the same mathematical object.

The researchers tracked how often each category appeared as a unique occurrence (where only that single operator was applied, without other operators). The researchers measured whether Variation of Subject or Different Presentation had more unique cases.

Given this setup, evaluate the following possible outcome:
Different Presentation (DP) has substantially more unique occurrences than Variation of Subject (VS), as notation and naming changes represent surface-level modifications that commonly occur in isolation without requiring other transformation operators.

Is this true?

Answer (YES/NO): NO